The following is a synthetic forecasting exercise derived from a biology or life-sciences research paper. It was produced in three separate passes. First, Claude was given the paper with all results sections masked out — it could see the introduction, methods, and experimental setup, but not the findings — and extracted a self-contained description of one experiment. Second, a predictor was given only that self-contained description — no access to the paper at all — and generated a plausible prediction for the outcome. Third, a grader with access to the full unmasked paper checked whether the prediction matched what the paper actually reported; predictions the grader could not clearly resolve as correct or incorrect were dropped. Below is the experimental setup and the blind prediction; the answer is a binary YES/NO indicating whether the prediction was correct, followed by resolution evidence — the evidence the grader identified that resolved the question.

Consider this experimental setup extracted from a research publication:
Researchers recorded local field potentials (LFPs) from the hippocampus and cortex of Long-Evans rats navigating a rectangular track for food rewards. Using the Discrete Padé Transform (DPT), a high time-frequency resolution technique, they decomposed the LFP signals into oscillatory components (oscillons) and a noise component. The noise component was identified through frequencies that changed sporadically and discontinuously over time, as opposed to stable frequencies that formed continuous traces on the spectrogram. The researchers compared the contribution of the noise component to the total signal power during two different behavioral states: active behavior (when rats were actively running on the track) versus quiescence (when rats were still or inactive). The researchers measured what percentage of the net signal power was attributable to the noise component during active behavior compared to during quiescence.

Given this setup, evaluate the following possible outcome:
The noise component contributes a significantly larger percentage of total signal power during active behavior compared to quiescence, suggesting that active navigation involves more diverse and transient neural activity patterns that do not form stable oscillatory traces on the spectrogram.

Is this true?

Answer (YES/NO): NO